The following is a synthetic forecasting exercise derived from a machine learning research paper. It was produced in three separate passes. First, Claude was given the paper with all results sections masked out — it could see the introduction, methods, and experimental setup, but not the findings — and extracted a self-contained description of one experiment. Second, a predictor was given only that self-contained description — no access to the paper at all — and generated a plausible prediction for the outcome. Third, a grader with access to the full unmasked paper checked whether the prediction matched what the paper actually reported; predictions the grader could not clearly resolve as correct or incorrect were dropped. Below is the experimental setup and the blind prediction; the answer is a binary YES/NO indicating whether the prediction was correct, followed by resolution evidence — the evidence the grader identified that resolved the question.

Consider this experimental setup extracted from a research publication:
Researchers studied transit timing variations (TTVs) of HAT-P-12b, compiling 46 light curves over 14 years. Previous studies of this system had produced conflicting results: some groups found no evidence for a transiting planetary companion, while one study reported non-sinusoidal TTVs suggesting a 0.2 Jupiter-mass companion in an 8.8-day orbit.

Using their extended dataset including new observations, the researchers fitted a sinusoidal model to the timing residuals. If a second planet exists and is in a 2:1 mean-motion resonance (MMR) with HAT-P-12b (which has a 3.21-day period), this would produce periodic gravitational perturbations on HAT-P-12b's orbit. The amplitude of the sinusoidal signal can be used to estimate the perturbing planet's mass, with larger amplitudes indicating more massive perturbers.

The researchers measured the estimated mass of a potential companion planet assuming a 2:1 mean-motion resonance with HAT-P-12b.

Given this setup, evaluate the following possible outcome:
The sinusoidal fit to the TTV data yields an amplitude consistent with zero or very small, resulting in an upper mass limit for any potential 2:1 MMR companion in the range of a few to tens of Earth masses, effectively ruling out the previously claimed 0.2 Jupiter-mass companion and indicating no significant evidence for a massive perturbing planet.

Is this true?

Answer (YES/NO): NO